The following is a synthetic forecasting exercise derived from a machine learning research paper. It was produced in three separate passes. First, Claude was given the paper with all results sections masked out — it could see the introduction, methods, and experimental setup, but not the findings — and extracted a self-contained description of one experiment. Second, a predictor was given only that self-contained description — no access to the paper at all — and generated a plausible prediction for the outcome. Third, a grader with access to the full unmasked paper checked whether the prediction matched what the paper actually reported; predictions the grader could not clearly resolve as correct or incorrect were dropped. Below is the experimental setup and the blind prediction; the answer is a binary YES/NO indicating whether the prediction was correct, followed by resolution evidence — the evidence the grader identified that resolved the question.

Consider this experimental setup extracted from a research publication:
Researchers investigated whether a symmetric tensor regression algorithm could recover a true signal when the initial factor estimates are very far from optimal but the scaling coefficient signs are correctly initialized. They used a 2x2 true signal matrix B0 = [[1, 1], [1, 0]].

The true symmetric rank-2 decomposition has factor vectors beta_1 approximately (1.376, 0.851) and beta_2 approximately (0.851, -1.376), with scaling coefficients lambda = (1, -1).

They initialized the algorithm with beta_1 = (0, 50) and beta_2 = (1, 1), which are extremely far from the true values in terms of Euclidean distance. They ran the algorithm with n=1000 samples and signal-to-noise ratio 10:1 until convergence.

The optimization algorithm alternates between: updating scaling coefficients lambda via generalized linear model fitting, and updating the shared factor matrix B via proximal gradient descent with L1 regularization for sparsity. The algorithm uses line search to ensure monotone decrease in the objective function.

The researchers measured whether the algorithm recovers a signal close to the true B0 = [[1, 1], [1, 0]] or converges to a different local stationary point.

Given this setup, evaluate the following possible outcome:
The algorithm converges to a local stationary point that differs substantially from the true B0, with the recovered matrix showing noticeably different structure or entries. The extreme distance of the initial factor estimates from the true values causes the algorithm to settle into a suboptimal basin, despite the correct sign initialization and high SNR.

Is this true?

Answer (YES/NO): YES